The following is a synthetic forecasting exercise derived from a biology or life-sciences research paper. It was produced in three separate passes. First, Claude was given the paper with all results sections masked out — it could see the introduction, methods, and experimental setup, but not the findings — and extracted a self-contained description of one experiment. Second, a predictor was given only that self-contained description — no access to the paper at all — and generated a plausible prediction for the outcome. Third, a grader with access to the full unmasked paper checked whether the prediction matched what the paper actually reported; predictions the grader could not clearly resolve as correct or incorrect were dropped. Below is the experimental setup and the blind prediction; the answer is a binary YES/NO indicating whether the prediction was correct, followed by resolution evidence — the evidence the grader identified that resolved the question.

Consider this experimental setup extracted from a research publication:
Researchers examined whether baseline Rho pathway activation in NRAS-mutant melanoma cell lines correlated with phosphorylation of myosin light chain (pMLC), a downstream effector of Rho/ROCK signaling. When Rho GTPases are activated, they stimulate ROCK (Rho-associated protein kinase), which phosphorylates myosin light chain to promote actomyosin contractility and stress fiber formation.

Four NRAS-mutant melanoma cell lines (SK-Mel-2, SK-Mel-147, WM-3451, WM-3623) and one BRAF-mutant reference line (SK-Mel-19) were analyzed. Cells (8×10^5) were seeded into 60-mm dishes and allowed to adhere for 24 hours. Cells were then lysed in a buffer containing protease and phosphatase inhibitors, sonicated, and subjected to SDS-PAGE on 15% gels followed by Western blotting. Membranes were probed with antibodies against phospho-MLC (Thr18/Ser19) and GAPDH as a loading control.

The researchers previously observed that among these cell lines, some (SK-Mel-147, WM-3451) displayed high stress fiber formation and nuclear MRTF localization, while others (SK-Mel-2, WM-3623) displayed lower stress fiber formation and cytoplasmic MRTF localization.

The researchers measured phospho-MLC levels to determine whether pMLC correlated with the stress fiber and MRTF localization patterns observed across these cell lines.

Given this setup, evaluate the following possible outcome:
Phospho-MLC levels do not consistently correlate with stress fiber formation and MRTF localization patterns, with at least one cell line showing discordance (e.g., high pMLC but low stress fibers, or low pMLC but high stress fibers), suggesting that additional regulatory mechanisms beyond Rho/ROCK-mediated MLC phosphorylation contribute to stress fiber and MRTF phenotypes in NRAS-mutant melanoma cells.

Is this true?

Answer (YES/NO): YES